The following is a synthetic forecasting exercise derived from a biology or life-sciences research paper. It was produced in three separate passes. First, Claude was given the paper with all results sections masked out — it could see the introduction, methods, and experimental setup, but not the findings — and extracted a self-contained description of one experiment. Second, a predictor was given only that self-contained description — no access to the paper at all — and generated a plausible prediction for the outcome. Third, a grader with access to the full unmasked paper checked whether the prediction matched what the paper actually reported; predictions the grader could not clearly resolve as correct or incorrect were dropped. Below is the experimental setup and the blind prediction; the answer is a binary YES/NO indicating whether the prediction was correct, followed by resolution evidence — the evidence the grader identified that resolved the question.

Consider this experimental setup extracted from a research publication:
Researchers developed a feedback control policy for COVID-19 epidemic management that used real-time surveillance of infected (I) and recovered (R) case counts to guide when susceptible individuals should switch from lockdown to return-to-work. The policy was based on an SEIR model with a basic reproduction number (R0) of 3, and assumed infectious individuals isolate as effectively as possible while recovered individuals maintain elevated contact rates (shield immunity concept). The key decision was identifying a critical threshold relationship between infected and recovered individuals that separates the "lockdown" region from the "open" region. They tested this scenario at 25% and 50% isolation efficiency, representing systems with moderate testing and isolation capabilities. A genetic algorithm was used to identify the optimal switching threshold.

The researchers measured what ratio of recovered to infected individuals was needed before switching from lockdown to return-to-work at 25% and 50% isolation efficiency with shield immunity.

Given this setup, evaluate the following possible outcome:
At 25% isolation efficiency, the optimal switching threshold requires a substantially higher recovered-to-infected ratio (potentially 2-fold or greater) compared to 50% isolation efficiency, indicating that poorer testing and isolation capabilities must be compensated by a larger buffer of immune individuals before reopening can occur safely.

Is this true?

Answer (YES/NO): NO